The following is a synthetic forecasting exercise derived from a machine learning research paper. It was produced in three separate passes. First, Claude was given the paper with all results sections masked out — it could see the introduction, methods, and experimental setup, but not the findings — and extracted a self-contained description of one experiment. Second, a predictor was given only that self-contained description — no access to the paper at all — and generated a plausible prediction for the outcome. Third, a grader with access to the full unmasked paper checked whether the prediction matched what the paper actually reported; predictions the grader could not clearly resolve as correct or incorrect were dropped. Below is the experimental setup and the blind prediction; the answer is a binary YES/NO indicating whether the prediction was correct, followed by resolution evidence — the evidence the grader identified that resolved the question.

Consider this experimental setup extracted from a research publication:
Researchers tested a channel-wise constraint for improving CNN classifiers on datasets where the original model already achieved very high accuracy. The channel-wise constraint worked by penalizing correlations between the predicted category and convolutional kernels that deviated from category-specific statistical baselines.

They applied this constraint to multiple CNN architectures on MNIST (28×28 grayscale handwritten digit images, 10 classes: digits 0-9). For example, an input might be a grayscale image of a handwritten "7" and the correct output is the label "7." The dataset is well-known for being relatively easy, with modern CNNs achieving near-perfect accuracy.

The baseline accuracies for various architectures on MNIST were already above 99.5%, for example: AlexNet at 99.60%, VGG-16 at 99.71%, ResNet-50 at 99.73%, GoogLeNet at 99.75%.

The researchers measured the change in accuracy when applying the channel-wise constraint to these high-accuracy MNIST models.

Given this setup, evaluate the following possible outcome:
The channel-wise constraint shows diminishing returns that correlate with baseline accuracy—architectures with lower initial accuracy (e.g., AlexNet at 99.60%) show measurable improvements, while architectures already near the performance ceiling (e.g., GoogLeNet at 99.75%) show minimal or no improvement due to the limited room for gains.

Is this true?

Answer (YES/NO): NO